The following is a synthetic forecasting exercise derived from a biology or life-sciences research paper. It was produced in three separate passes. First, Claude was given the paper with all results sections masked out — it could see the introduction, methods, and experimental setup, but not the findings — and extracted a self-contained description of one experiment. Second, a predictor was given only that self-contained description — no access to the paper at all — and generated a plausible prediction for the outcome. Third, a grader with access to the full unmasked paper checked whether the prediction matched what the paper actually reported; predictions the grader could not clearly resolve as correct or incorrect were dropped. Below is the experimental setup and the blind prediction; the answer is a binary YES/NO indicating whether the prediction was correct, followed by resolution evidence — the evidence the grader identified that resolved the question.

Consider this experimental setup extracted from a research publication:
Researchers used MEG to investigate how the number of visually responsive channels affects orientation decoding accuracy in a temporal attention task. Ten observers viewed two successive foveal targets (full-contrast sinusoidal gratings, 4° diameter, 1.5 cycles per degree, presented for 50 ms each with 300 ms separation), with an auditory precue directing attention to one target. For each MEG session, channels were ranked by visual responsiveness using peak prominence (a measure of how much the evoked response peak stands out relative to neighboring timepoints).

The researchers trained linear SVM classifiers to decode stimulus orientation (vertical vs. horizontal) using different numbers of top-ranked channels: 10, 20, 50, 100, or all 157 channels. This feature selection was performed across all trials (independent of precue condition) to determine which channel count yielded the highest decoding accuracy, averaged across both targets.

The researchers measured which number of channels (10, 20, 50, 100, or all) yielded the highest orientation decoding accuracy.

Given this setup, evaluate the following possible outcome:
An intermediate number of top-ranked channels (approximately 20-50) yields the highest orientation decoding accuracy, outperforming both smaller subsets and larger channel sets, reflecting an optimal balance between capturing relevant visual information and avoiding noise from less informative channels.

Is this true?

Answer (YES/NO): YES